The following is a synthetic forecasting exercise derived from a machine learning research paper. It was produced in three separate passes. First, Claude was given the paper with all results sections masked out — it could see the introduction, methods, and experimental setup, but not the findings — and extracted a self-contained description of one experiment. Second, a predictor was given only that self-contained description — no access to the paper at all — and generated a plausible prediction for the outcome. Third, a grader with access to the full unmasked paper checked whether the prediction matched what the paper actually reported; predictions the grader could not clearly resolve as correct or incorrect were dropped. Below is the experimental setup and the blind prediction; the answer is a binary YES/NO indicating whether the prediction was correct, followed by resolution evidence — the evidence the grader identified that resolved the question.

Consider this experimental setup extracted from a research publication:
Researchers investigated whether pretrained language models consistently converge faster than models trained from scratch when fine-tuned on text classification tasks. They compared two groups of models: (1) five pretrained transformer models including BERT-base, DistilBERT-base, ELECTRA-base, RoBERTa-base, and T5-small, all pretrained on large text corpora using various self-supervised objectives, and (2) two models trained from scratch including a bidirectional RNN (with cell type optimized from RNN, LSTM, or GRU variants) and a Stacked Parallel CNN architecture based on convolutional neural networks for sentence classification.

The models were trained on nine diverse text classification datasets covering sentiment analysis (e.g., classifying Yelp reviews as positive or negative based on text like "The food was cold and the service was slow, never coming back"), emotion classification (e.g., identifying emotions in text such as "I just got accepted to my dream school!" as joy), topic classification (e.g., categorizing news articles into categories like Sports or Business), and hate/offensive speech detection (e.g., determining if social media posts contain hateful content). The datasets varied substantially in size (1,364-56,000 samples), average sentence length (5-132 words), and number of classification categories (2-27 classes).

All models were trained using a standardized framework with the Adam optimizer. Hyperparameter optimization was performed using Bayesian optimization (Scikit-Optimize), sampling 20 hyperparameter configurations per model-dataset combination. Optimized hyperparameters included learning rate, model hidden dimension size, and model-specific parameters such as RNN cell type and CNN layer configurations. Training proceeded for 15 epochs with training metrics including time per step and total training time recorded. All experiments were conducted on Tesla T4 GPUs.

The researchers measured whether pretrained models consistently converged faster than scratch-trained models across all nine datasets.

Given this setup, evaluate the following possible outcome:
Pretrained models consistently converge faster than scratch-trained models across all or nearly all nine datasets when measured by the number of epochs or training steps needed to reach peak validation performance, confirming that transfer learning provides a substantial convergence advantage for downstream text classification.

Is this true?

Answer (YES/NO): NO